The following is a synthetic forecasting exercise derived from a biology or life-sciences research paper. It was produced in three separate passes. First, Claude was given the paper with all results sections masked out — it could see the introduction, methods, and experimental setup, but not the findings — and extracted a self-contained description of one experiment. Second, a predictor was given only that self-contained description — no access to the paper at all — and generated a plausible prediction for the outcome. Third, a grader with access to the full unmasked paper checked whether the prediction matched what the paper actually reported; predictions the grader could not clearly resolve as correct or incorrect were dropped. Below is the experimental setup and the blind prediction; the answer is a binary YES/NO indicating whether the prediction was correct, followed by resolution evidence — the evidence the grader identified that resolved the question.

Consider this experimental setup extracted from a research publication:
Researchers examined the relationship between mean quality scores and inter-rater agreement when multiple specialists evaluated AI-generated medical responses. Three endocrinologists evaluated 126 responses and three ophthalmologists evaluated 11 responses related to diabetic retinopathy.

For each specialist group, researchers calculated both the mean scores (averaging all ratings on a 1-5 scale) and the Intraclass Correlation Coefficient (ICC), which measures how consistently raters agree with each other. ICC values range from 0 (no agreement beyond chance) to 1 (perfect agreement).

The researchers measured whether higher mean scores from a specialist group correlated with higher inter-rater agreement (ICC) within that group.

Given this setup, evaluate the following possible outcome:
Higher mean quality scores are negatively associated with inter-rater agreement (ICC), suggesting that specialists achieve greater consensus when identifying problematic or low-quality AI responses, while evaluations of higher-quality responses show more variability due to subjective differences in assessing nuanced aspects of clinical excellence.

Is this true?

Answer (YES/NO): YES